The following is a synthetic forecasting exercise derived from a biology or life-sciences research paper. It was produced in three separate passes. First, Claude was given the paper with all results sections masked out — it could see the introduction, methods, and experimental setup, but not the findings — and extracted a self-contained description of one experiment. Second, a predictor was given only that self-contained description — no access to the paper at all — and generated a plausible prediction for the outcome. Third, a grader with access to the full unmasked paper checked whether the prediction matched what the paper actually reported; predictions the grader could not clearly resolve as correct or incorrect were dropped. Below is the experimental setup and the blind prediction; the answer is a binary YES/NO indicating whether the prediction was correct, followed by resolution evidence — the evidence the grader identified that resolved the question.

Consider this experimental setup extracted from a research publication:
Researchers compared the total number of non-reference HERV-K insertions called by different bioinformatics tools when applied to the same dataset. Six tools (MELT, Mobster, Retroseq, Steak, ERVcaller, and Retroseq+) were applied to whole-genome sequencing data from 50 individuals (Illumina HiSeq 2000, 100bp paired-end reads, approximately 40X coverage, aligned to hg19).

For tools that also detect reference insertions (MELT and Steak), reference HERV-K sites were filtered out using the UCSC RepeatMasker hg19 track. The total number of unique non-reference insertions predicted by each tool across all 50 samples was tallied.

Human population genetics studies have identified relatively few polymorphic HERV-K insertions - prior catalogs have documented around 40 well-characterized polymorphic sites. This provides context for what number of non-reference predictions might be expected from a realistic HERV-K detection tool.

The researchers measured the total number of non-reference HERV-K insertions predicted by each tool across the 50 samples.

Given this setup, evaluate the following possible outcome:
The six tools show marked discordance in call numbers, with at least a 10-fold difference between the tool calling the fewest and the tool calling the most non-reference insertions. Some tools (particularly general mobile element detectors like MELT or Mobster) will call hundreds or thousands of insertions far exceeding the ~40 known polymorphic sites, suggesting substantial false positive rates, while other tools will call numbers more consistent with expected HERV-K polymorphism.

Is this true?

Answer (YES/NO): NO